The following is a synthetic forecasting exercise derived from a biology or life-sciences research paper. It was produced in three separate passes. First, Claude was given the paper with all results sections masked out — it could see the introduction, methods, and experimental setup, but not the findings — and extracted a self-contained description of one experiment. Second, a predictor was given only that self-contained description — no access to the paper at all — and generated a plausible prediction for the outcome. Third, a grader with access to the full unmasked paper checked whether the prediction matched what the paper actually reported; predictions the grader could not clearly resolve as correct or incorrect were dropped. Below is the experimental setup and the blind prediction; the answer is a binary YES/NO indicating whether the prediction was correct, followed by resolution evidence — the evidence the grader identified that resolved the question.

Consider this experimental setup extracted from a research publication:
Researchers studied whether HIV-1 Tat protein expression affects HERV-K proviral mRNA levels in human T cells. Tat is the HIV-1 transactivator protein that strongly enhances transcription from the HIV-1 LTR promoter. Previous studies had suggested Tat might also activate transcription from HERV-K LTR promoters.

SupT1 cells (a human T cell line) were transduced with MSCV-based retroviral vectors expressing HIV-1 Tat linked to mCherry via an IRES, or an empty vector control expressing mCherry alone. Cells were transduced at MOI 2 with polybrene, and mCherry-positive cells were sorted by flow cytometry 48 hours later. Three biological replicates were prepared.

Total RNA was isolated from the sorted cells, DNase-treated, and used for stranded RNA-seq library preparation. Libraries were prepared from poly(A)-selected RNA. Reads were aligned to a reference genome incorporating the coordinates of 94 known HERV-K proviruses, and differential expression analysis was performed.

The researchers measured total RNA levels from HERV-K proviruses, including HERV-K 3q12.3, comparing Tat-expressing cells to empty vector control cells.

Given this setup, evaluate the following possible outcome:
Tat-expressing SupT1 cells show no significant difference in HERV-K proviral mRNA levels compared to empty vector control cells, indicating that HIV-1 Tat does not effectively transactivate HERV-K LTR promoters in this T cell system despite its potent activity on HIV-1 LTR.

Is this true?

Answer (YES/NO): YES